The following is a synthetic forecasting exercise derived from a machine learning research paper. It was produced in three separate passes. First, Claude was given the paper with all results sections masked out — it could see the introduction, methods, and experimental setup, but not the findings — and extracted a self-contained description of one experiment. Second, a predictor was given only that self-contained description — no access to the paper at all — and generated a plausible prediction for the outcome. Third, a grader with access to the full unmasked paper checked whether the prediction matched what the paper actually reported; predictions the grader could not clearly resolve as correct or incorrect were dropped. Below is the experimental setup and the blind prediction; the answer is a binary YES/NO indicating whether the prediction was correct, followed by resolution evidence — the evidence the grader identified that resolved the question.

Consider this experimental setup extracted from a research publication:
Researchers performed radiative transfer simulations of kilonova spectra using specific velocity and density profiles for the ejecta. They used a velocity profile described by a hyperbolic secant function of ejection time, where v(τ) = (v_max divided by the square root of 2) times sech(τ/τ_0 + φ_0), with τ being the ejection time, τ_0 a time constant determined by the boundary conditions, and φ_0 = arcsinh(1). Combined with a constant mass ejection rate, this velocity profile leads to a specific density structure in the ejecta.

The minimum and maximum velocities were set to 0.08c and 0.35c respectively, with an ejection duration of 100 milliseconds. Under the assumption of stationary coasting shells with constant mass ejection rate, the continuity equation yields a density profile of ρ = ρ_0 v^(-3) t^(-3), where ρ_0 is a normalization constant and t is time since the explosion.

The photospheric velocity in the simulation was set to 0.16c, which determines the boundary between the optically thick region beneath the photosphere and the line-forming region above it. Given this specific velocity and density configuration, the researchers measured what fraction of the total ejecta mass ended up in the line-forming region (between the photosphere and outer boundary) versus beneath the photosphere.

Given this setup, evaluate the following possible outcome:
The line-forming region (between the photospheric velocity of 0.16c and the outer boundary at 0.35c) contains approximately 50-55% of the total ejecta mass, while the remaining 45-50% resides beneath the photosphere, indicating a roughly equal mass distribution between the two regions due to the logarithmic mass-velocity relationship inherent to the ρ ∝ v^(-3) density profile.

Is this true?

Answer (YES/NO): YES